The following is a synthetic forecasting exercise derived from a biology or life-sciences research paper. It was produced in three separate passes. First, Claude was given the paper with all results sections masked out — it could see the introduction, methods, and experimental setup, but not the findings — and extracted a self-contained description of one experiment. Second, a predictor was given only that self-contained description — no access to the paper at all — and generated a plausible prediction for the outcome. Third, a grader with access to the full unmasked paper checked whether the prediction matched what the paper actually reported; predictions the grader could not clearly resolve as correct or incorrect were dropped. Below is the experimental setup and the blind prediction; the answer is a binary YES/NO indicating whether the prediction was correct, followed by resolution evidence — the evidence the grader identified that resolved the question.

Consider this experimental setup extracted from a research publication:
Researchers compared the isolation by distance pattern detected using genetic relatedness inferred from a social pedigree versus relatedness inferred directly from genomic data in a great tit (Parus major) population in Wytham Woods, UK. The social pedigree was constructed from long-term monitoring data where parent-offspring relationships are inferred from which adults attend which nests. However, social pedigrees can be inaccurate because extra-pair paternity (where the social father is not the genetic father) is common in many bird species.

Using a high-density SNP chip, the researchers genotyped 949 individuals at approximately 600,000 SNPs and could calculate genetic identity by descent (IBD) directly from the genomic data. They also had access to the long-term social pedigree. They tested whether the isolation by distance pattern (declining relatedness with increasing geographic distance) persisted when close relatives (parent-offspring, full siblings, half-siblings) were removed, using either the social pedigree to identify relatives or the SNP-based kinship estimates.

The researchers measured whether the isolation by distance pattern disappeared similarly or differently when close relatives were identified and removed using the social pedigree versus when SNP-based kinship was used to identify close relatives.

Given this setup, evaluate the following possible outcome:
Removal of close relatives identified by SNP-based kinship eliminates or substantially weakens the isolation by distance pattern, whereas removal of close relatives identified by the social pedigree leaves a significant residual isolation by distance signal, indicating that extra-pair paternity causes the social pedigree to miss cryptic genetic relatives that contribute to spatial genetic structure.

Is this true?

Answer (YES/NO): NO